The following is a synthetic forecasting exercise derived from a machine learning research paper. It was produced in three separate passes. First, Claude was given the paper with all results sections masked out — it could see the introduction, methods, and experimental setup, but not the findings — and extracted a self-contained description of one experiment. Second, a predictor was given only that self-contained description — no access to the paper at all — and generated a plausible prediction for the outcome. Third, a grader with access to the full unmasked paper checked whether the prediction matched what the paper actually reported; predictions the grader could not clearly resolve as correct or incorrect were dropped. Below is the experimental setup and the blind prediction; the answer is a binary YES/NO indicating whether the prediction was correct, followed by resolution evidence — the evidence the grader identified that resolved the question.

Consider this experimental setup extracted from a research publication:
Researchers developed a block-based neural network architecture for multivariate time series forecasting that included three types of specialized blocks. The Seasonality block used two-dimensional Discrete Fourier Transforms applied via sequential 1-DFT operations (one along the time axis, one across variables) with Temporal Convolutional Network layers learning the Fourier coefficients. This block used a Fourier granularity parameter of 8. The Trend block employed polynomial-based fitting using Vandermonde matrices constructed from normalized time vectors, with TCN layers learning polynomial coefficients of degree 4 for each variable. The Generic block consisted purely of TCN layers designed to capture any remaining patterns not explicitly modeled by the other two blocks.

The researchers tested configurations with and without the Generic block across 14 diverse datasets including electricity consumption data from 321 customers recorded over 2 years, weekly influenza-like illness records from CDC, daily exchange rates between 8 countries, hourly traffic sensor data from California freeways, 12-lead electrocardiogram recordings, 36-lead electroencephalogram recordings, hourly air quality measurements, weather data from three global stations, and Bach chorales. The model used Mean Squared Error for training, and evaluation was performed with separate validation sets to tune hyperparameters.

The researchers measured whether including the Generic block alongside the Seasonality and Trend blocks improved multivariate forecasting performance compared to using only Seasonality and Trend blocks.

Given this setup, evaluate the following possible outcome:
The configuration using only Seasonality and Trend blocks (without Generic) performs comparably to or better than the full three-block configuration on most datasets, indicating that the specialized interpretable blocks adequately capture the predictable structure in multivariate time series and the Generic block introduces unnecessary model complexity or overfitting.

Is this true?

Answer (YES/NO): YES